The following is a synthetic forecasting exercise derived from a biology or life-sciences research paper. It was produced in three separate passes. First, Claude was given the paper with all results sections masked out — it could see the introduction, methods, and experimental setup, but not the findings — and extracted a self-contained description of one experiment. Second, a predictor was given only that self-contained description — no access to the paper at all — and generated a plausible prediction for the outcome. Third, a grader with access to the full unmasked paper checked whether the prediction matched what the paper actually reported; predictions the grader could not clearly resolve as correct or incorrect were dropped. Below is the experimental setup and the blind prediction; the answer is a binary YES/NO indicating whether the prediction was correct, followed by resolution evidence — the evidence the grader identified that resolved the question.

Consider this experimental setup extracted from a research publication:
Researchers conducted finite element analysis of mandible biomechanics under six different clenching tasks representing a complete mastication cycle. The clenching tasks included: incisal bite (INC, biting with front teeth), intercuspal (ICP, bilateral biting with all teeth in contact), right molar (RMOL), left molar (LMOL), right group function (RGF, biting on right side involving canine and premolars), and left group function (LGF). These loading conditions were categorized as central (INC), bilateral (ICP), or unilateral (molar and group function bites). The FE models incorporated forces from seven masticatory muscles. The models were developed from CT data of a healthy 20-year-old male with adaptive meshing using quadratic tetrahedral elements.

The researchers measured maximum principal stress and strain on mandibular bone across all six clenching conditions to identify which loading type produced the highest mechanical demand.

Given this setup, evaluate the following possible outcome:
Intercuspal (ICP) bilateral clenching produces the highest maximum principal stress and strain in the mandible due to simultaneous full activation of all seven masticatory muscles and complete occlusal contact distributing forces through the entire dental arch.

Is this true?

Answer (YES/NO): YES